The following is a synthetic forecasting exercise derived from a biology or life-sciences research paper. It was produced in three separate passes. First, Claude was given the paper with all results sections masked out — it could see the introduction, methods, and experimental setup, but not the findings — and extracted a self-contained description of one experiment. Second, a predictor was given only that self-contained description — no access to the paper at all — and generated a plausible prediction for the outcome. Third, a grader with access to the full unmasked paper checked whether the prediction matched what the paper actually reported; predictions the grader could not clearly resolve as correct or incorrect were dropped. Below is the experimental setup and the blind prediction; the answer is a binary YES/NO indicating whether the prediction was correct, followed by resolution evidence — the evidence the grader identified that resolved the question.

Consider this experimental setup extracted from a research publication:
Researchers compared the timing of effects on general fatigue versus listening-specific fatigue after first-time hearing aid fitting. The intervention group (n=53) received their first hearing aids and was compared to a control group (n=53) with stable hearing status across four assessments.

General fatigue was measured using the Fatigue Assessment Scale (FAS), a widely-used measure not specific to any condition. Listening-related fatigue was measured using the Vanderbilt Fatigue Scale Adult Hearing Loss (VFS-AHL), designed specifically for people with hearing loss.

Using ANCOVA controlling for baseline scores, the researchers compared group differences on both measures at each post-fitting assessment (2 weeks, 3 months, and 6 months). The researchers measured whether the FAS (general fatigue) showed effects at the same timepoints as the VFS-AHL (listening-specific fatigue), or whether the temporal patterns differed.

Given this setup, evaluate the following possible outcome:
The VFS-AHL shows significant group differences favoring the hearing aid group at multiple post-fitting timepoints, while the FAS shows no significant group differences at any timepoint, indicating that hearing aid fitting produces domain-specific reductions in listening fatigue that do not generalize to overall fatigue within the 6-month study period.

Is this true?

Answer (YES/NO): NO